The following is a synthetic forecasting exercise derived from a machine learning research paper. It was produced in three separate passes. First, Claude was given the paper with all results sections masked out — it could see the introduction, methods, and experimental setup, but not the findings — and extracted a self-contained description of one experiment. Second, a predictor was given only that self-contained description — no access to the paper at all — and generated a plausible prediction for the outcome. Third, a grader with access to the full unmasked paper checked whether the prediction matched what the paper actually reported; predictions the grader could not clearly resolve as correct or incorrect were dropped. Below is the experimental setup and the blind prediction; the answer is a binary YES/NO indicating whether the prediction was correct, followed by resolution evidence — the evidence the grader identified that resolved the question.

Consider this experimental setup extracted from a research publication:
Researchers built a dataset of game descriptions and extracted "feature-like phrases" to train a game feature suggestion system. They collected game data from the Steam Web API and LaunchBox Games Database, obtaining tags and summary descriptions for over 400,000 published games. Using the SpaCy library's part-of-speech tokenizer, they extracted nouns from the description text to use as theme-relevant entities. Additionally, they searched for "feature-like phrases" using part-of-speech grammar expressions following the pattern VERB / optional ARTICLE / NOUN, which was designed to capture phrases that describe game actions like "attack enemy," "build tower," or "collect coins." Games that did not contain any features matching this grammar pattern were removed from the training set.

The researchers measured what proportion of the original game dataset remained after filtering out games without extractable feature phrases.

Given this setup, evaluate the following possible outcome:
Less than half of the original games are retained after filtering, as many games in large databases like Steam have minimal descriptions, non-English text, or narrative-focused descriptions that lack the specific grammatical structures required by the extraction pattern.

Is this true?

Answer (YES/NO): YES